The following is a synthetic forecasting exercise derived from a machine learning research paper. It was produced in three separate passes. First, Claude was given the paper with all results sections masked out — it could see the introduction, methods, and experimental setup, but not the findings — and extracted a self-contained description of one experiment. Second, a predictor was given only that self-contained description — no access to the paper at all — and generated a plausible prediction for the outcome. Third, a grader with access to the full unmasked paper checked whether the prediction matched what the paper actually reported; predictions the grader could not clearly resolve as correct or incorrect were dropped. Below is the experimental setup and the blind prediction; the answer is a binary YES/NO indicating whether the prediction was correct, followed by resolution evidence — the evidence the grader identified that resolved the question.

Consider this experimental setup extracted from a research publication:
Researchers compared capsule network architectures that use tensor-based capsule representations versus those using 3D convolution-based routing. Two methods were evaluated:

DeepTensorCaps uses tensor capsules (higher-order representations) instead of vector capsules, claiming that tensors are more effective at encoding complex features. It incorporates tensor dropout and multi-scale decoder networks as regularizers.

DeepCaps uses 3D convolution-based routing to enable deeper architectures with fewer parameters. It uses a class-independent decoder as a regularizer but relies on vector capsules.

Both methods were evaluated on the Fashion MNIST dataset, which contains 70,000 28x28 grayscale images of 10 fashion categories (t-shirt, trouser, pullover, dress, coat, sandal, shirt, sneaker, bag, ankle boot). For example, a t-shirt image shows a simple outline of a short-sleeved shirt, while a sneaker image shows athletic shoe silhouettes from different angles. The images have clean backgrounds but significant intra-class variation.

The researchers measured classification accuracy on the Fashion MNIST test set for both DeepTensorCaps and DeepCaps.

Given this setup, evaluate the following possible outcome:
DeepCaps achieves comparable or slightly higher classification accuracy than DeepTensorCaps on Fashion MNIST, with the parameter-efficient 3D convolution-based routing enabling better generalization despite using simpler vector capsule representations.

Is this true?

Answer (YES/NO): NO